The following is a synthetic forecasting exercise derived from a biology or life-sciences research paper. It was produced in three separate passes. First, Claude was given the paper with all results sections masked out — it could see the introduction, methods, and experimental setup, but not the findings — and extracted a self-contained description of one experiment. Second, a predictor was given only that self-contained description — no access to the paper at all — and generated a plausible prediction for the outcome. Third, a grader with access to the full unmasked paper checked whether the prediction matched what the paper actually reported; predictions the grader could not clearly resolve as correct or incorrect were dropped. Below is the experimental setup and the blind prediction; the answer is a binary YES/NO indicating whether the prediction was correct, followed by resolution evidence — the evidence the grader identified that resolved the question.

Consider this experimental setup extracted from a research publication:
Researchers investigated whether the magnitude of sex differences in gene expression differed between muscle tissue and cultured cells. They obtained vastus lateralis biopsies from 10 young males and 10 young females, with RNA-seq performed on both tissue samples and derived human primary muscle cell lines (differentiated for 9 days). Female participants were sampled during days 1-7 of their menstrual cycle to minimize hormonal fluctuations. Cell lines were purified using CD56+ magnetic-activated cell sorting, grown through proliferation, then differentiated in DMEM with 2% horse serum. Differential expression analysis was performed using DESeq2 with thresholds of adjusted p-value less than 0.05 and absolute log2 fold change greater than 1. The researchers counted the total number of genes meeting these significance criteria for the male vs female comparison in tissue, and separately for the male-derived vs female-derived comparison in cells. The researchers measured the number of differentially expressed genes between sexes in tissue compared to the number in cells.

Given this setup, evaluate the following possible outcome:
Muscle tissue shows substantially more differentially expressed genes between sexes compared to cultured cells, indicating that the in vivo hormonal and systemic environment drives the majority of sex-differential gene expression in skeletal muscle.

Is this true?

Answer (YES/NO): YES